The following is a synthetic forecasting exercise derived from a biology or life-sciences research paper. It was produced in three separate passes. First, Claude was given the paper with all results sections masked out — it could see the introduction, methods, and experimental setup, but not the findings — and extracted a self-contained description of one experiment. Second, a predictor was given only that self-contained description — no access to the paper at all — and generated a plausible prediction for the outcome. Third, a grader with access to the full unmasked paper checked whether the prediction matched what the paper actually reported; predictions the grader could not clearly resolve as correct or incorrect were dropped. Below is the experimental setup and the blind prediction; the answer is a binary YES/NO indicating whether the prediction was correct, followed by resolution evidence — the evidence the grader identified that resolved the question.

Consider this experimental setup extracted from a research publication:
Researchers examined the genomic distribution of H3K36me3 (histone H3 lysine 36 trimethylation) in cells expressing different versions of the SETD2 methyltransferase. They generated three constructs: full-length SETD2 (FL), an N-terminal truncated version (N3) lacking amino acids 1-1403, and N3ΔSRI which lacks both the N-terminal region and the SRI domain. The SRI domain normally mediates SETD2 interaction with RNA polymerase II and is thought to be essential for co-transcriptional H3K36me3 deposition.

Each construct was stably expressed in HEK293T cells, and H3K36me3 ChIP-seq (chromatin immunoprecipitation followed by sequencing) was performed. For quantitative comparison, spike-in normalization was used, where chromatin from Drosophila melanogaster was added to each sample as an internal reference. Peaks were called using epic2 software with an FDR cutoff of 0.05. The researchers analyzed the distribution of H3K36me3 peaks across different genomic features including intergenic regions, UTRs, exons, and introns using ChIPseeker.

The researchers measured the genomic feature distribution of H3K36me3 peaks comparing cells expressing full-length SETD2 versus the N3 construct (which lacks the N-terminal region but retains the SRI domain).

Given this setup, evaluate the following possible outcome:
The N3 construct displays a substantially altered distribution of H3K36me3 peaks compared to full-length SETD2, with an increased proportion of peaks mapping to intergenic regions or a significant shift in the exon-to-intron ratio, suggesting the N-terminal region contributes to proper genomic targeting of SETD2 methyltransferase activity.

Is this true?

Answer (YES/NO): YES